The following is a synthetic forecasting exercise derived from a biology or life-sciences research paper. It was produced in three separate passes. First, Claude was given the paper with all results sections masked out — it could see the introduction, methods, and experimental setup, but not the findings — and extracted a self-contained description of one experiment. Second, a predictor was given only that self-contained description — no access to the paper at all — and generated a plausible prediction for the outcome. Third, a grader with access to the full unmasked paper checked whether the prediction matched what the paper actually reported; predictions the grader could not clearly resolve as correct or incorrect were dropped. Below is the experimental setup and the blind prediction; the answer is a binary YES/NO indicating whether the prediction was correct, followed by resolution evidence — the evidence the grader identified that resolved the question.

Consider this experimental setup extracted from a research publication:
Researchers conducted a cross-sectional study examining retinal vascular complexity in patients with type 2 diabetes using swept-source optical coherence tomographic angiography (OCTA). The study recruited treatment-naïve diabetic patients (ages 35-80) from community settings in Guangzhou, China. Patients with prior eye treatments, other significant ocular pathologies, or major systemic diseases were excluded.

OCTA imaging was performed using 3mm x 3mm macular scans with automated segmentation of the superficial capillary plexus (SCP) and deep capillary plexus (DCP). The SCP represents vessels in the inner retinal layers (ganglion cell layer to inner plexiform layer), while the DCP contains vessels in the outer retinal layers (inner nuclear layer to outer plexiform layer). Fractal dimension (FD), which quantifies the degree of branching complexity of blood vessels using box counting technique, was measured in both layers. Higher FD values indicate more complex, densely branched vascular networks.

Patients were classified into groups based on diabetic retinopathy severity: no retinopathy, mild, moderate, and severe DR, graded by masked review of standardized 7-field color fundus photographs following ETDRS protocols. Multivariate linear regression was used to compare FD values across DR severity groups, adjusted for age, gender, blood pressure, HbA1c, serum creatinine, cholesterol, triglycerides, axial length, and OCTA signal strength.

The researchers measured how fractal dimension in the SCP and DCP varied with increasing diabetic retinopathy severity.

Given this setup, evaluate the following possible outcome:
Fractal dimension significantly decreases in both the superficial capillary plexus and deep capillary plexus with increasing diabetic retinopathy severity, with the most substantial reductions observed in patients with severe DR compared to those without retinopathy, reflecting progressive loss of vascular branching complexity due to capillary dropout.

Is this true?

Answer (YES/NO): NO